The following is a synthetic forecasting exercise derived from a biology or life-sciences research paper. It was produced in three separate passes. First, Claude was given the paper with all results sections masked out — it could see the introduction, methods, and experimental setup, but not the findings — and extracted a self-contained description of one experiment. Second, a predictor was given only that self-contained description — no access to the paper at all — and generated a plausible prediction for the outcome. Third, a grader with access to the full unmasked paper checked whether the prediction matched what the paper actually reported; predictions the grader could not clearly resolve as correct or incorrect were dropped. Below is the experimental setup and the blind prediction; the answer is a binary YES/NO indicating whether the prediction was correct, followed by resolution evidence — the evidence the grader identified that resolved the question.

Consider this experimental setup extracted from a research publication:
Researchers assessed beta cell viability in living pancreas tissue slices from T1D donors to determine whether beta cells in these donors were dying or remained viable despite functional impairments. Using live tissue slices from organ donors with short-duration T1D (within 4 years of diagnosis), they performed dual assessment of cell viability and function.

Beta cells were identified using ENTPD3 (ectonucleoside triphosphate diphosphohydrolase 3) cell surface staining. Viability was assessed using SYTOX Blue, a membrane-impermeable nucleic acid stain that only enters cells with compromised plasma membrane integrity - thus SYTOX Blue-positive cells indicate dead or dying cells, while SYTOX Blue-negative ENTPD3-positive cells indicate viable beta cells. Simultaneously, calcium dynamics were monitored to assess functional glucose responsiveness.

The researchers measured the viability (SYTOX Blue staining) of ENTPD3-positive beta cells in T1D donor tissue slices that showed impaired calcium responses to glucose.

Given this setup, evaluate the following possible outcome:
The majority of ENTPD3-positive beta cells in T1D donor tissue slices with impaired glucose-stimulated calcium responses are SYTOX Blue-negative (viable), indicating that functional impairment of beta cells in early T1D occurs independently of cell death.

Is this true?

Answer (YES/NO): YES